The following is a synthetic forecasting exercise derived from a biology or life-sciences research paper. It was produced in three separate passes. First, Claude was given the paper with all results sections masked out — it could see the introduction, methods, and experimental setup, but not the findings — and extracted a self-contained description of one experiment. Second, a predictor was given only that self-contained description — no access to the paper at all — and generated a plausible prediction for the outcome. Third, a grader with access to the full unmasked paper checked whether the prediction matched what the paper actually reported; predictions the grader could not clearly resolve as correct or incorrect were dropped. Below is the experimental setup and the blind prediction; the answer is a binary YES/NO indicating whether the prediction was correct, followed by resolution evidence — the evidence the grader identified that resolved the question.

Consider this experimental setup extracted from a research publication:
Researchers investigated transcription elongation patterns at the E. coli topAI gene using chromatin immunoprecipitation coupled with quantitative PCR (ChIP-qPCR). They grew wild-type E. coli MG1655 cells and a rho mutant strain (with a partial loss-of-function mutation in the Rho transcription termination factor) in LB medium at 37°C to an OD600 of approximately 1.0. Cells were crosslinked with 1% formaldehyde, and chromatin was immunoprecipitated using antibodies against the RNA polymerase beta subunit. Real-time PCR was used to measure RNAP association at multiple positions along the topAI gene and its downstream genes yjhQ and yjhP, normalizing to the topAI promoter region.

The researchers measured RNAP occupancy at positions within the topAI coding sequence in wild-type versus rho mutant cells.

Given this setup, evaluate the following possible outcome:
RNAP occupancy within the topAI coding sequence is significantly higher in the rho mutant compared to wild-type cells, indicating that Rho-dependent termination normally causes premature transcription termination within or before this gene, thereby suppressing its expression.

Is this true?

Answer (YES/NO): YES